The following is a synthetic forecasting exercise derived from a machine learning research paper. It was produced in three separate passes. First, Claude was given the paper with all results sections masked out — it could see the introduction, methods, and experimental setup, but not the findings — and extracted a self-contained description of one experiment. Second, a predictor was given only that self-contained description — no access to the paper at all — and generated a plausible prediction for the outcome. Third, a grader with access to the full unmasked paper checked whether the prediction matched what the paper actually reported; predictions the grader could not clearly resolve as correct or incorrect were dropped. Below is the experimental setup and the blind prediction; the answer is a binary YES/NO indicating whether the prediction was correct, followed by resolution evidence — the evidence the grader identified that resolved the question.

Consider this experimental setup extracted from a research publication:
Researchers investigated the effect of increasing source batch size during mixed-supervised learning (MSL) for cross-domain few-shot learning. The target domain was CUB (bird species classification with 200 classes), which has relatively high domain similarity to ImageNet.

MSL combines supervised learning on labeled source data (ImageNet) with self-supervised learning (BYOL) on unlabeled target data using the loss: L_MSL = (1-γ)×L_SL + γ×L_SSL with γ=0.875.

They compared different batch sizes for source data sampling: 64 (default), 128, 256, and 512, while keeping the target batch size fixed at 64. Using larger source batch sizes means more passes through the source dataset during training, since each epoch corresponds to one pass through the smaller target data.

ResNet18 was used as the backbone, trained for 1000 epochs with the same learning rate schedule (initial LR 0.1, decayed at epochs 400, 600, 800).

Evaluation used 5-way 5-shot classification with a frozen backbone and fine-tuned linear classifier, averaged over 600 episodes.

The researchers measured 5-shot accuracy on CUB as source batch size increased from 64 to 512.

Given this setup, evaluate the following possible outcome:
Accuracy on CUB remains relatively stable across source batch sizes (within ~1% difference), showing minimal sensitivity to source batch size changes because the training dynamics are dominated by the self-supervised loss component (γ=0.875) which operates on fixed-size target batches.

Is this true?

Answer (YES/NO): NO